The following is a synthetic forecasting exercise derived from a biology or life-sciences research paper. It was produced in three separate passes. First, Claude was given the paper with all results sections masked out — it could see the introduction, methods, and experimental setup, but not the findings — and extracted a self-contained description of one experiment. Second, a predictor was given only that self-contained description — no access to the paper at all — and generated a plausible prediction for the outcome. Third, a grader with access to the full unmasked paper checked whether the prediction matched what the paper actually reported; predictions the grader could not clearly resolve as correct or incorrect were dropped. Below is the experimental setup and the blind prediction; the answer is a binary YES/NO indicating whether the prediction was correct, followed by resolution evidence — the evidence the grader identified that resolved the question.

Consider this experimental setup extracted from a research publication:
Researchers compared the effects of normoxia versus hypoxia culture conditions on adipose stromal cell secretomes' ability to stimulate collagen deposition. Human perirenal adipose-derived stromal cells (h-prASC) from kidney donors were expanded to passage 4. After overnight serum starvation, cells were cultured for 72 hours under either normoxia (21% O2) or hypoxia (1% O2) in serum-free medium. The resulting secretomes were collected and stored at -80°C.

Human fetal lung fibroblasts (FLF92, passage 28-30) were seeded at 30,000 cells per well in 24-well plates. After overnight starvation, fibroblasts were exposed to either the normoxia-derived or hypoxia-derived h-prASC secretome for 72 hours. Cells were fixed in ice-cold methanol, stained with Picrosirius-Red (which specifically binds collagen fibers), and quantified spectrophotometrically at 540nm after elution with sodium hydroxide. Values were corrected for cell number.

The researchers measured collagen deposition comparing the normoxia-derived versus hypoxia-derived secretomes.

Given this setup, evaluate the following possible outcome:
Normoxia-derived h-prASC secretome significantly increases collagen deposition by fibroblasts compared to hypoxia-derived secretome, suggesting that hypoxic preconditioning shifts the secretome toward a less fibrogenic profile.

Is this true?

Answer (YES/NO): NO